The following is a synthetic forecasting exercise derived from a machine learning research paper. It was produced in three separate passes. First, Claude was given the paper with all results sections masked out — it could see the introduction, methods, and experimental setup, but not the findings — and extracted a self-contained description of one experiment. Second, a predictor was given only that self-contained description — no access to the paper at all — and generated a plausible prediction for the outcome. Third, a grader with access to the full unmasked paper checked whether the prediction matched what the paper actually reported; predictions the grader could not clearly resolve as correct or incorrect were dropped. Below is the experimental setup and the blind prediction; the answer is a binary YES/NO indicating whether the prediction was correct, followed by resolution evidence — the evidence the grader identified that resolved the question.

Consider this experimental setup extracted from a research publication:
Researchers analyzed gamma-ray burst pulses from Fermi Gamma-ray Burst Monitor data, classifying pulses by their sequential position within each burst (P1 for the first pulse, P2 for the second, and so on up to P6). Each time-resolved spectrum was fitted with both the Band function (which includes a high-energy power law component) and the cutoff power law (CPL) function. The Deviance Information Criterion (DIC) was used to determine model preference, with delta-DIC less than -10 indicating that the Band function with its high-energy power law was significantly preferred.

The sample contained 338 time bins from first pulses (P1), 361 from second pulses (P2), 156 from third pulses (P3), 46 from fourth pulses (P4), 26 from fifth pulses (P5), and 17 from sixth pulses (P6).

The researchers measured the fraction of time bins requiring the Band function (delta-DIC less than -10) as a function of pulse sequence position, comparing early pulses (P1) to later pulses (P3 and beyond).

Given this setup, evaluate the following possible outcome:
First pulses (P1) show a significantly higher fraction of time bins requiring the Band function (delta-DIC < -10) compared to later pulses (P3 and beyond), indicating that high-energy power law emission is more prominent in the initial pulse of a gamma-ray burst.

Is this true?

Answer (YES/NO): NO